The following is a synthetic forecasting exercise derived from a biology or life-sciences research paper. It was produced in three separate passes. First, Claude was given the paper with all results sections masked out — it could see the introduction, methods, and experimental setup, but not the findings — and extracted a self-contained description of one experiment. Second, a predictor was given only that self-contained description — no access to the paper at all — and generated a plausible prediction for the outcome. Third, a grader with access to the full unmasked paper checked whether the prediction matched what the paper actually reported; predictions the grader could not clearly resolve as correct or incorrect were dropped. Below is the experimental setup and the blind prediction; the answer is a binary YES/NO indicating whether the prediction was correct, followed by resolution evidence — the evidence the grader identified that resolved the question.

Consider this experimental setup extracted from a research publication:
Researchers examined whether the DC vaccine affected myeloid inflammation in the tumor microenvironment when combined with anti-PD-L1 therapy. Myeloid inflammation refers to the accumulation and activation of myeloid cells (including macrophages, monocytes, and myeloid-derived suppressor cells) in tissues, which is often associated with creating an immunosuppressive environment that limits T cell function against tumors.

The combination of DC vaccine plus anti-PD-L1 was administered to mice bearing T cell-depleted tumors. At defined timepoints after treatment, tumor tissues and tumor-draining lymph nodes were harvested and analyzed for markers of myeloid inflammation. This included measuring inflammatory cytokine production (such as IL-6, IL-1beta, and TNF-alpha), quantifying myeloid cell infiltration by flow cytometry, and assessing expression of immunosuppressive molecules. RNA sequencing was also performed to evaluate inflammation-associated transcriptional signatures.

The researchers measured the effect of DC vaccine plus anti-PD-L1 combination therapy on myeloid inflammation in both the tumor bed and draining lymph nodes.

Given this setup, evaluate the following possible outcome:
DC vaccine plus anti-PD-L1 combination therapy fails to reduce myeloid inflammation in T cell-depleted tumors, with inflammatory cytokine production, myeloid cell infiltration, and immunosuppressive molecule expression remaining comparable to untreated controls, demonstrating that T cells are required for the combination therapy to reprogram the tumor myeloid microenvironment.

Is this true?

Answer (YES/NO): NO